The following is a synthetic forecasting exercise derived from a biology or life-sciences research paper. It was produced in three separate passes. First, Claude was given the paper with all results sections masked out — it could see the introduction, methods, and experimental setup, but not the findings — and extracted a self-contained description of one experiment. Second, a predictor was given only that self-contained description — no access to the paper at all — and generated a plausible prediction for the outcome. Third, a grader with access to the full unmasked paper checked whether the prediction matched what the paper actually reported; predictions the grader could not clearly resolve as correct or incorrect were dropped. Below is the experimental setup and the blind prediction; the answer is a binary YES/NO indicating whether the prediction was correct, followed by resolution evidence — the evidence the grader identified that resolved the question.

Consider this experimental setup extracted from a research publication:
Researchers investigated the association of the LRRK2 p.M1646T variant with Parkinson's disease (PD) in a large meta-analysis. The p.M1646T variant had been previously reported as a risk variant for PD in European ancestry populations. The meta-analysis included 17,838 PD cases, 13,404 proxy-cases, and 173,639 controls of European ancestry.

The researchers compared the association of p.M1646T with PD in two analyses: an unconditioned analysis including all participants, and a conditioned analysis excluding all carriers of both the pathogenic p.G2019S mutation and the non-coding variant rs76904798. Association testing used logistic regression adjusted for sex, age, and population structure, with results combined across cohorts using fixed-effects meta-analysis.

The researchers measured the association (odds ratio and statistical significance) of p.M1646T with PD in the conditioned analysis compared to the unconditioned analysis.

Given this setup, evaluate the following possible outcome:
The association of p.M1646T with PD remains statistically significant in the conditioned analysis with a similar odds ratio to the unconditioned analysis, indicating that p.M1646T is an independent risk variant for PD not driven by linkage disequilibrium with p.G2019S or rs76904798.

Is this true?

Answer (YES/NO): NO